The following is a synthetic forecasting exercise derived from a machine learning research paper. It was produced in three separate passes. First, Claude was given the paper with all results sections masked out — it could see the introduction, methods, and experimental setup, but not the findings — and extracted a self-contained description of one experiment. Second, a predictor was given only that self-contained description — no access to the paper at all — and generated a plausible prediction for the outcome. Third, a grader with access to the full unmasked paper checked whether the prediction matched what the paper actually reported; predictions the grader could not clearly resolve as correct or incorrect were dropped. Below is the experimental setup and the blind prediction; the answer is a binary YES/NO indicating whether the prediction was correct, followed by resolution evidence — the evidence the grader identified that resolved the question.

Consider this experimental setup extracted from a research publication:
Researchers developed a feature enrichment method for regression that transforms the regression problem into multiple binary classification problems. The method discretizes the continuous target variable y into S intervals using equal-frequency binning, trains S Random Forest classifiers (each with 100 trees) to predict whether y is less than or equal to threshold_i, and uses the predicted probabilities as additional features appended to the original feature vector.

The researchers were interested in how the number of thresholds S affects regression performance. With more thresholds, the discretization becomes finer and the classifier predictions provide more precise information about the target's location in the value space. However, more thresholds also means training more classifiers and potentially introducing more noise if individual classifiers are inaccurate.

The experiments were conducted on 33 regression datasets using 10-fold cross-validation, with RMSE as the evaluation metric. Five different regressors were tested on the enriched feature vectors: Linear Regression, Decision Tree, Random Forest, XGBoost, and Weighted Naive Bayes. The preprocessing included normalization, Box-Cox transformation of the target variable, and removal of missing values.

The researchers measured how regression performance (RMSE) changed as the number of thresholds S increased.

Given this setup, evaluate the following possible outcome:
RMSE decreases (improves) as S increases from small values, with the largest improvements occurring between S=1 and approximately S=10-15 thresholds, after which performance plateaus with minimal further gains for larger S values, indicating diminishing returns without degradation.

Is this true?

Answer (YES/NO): YES